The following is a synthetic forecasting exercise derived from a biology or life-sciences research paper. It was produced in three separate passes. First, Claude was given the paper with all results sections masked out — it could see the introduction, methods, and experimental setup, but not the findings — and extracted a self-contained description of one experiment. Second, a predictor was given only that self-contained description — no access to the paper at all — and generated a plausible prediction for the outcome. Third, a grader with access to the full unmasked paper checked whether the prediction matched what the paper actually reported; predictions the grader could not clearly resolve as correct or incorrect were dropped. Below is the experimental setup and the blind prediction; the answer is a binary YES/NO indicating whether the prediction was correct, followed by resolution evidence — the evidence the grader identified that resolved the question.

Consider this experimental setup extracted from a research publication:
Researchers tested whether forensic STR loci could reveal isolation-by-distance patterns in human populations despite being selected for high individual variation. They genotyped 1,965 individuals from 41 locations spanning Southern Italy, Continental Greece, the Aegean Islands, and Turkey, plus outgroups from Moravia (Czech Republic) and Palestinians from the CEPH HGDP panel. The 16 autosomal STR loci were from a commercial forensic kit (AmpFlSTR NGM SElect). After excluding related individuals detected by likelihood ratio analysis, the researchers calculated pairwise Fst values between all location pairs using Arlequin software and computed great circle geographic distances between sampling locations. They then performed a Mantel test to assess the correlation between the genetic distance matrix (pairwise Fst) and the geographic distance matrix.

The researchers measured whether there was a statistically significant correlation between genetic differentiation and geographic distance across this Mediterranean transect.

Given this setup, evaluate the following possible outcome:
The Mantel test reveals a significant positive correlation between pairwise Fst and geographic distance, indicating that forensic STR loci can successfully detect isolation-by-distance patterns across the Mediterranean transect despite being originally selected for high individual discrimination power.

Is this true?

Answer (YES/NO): YES